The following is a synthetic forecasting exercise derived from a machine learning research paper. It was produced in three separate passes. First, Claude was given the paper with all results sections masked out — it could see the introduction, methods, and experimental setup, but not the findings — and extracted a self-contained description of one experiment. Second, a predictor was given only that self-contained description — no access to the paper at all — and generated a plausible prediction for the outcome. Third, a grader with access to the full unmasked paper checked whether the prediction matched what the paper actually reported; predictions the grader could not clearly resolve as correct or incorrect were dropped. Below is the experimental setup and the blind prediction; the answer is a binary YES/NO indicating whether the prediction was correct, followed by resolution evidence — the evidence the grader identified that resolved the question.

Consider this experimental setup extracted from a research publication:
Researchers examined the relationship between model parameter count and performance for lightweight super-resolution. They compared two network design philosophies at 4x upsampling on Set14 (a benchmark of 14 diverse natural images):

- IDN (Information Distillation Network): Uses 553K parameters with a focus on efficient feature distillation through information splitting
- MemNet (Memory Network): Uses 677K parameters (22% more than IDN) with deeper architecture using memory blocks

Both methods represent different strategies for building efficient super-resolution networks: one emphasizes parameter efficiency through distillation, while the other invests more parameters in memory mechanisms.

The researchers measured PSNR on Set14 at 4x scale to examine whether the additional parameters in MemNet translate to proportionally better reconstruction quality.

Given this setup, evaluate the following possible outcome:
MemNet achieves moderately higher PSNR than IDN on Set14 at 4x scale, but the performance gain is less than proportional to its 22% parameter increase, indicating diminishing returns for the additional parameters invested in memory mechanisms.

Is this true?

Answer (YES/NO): NO